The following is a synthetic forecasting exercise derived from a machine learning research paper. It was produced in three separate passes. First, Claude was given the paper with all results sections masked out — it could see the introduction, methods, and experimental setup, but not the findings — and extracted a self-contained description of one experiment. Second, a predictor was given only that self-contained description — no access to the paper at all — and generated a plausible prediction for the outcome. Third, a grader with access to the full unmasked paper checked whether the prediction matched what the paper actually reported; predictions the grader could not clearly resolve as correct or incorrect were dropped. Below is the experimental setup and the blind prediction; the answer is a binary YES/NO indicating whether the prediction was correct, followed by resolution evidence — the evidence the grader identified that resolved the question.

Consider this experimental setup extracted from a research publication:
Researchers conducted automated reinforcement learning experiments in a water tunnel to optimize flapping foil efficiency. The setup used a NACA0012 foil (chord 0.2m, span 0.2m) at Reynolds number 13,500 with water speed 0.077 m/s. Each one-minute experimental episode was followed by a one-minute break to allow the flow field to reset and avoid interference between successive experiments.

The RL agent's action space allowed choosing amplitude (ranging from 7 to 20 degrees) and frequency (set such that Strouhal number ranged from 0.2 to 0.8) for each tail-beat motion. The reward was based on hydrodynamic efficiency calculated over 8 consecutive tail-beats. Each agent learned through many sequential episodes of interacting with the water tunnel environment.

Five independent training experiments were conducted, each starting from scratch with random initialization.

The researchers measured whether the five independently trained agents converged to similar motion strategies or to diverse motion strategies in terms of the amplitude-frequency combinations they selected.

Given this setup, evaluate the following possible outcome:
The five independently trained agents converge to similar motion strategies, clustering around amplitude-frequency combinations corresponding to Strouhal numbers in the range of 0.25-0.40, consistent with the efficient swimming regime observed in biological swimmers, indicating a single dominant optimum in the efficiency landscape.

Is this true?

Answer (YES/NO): NO